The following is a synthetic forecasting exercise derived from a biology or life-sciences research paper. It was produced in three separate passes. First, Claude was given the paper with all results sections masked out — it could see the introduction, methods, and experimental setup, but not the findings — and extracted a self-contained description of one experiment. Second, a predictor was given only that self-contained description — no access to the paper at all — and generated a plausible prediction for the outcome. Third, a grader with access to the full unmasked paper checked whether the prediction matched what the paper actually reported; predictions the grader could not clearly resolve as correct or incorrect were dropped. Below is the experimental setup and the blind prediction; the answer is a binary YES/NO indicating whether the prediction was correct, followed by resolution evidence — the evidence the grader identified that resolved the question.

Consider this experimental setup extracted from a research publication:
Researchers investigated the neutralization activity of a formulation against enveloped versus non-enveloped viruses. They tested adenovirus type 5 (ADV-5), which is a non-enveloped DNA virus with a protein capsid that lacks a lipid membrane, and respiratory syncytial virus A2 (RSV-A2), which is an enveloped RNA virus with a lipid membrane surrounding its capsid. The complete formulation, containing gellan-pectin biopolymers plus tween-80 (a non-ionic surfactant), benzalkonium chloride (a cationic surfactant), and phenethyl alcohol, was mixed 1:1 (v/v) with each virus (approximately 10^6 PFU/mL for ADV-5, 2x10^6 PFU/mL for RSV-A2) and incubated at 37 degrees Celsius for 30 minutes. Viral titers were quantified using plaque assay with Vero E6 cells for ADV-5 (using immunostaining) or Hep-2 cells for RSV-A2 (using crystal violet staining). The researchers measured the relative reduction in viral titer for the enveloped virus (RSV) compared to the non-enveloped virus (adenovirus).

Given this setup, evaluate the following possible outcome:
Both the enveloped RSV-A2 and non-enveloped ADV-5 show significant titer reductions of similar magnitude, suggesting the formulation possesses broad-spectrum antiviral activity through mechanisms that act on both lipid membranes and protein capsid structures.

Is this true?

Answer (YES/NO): YES